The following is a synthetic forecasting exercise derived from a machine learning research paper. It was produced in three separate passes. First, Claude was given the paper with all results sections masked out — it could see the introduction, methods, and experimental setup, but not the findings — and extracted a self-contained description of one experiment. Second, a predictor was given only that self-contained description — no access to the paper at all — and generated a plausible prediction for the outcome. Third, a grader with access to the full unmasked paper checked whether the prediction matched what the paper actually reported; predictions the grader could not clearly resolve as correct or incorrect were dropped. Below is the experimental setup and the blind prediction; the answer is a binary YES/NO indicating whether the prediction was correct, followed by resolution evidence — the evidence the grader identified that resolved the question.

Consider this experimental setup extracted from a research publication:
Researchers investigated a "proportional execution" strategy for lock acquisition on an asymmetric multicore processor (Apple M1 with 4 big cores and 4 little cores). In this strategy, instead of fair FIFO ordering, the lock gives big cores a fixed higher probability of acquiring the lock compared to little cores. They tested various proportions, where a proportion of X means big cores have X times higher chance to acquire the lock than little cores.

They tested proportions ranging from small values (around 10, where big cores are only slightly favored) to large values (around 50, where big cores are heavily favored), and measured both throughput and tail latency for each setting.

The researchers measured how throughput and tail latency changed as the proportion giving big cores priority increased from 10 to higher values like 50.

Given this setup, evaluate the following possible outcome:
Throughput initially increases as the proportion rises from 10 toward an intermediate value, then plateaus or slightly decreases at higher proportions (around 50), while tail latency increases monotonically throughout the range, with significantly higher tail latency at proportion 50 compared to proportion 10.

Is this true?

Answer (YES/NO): NO